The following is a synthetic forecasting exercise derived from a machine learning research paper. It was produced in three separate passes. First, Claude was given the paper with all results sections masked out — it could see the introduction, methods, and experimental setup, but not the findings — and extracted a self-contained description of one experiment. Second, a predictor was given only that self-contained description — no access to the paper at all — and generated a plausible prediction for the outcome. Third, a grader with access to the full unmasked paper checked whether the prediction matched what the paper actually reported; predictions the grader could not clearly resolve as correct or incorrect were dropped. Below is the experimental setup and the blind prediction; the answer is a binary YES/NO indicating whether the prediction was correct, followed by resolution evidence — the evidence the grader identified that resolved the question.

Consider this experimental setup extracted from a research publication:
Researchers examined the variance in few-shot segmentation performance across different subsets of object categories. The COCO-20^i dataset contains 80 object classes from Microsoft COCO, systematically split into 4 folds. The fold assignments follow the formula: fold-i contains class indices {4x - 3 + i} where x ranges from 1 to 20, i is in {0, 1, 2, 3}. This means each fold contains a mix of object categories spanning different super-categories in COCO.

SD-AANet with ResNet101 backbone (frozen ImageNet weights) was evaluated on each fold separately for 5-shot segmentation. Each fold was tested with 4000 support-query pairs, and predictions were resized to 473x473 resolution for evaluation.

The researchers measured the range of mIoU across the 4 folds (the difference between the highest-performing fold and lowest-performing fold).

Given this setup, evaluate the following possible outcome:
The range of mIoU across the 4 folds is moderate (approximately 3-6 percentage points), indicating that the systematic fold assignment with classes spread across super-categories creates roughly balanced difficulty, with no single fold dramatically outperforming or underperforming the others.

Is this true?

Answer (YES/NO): NO